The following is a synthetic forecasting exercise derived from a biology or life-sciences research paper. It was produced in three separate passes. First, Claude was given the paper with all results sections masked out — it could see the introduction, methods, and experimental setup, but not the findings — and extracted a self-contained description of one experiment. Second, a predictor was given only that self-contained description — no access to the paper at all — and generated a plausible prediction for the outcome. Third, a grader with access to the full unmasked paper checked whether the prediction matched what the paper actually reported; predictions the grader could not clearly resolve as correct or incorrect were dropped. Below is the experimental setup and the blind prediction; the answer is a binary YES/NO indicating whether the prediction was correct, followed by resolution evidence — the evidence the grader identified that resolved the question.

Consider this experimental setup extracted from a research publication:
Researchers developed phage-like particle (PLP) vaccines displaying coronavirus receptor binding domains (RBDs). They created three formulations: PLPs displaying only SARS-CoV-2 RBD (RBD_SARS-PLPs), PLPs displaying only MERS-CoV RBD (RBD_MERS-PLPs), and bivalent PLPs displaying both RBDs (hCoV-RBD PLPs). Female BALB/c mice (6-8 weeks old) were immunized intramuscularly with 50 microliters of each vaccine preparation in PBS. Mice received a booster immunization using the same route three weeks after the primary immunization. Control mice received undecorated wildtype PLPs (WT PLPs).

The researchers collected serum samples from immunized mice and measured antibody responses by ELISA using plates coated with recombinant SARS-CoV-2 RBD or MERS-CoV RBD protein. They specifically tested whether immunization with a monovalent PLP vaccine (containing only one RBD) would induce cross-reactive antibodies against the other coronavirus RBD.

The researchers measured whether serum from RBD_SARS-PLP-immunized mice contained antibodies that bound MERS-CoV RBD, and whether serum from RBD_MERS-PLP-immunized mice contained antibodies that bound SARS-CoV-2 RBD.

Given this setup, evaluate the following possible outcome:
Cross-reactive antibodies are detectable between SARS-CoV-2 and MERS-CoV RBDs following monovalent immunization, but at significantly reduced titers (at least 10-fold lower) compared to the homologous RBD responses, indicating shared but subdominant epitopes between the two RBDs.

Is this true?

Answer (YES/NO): NO